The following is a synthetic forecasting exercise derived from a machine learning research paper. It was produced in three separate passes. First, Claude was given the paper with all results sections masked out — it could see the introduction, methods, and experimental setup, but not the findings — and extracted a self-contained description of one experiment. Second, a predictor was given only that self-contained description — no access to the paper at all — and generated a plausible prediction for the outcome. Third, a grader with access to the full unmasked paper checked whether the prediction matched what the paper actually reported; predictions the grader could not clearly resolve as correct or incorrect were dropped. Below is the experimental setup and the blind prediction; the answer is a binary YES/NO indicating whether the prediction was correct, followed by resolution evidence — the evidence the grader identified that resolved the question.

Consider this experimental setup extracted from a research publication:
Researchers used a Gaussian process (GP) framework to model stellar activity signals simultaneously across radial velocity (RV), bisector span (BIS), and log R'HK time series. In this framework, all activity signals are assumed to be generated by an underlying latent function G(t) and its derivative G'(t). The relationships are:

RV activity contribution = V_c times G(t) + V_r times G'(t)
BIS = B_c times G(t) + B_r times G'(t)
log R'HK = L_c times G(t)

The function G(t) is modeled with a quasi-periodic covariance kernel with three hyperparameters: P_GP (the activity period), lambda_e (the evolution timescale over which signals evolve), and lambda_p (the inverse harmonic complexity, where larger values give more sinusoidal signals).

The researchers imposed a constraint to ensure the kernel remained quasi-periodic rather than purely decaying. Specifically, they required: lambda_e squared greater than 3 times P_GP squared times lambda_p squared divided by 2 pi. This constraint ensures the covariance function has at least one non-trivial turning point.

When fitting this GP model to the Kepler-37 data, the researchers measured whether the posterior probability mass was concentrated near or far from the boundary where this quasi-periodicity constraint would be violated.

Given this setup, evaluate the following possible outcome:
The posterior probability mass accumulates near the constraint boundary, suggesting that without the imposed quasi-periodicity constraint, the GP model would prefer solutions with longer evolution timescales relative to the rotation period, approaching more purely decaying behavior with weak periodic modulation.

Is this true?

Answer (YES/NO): NO